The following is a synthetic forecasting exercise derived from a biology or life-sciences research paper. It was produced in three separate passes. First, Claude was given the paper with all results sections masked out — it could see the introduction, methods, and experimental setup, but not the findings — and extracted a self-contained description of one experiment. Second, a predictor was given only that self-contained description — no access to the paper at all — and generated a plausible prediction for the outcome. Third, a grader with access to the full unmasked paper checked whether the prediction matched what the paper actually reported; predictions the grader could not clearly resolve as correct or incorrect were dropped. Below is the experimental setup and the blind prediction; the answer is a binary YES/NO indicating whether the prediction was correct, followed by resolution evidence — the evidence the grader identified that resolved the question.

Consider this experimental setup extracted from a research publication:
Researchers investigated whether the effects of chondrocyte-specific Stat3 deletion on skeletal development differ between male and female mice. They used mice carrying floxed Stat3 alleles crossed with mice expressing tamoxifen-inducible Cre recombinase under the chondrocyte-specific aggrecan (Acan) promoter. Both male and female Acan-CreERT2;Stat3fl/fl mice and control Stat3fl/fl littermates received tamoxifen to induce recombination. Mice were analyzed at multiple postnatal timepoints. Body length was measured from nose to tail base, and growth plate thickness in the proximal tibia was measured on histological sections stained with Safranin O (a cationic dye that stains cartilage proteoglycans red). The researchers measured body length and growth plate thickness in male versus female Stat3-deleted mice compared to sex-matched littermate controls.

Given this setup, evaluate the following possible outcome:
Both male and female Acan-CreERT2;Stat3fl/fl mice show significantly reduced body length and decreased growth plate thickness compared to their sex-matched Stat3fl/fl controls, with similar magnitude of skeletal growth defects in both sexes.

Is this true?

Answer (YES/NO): NO